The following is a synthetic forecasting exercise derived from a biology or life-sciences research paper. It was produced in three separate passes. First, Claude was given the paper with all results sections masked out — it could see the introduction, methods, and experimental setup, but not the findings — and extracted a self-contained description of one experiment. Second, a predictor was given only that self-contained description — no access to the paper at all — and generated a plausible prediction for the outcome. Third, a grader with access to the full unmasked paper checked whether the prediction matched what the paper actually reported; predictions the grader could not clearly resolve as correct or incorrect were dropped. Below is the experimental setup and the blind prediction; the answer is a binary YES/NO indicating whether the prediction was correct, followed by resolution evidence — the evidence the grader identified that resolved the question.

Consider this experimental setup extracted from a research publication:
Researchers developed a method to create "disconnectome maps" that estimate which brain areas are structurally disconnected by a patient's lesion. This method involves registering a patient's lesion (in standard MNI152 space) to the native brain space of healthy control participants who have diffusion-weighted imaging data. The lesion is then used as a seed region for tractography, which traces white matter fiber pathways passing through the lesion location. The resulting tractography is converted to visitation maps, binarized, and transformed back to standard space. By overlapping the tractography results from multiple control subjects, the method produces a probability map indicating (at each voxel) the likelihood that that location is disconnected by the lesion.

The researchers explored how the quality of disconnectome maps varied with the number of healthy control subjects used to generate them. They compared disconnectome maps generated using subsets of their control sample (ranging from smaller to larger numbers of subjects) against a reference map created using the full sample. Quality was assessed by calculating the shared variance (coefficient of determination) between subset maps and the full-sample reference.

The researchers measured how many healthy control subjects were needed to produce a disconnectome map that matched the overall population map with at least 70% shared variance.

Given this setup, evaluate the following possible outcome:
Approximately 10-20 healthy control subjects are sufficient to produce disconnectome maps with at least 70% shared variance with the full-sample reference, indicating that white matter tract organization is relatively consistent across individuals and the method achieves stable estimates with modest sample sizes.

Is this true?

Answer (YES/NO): YES